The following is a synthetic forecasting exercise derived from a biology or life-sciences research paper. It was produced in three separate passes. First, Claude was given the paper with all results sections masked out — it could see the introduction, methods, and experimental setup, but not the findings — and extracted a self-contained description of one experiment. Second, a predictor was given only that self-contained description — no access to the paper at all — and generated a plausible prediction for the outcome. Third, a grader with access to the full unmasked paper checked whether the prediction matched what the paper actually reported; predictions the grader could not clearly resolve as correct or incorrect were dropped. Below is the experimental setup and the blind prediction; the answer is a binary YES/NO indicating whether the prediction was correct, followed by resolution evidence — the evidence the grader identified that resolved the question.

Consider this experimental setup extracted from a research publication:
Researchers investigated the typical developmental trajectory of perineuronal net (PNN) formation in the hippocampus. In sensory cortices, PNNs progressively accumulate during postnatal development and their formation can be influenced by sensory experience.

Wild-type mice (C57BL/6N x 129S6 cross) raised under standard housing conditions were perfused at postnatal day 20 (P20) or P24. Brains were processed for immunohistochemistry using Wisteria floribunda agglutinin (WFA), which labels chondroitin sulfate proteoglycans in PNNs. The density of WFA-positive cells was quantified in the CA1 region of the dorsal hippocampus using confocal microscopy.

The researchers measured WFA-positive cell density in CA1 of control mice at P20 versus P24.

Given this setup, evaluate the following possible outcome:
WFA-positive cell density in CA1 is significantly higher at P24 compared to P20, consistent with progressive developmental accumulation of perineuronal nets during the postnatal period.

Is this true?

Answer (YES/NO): YES